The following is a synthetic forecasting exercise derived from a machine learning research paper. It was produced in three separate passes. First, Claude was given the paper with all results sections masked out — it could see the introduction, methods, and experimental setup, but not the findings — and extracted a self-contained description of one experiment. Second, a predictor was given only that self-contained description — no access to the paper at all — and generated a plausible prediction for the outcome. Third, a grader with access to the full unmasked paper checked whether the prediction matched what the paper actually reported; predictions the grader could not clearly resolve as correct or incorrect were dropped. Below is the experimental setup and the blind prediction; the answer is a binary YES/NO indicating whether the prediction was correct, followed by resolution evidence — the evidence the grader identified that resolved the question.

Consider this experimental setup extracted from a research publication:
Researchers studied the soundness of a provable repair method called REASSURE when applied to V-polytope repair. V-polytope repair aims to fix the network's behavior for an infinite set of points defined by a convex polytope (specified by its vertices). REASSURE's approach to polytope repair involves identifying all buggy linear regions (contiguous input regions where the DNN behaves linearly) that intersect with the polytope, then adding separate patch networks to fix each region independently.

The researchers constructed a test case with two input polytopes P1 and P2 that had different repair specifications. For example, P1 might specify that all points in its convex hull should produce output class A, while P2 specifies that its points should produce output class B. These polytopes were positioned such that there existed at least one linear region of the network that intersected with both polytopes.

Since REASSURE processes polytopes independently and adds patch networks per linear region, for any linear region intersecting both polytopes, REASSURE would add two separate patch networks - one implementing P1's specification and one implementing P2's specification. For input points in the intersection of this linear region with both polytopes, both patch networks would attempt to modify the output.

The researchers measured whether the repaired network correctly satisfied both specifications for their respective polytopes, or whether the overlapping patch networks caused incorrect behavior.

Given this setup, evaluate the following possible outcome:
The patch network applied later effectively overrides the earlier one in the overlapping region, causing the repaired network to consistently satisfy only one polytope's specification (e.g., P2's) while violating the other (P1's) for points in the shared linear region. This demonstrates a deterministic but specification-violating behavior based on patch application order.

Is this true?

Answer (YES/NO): NO